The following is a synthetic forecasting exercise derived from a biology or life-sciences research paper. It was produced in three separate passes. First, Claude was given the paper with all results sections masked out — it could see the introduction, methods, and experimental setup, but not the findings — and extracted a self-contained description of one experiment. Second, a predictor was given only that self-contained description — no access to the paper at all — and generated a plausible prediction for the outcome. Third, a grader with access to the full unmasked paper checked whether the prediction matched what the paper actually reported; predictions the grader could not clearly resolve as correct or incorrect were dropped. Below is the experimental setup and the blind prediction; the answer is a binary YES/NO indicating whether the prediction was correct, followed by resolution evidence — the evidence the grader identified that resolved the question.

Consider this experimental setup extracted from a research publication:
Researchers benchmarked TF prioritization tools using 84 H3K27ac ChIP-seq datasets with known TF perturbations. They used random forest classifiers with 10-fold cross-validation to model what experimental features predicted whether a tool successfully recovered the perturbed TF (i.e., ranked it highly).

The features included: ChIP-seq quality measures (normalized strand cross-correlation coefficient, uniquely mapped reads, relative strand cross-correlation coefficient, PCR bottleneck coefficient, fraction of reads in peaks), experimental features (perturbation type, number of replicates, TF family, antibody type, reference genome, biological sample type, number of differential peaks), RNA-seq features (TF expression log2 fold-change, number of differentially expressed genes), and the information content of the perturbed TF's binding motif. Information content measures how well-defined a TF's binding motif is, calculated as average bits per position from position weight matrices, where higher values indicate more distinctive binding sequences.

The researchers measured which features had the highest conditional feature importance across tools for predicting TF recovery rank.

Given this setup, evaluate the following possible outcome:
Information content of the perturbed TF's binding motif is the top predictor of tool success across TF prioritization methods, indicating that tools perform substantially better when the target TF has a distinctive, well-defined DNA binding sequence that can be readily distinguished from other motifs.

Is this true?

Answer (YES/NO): NO